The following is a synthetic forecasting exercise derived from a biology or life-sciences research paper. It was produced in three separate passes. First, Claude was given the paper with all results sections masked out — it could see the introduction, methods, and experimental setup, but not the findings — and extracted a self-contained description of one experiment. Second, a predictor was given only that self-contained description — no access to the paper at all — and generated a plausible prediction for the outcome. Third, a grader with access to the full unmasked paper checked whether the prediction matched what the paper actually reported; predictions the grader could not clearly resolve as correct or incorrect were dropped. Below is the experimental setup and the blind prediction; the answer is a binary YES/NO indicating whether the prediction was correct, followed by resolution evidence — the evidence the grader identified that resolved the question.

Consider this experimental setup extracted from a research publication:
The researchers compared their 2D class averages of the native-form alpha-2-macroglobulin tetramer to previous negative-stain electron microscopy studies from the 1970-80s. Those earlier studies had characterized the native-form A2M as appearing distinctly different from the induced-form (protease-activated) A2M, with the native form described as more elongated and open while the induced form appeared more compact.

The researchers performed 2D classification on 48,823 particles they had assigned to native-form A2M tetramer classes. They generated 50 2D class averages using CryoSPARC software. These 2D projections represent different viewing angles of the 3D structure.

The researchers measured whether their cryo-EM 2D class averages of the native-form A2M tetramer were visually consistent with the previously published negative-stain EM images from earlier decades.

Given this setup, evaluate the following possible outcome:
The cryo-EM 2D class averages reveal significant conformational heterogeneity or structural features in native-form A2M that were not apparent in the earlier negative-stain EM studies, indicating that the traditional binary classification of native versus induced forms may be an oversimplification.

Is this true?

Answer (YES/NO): NO